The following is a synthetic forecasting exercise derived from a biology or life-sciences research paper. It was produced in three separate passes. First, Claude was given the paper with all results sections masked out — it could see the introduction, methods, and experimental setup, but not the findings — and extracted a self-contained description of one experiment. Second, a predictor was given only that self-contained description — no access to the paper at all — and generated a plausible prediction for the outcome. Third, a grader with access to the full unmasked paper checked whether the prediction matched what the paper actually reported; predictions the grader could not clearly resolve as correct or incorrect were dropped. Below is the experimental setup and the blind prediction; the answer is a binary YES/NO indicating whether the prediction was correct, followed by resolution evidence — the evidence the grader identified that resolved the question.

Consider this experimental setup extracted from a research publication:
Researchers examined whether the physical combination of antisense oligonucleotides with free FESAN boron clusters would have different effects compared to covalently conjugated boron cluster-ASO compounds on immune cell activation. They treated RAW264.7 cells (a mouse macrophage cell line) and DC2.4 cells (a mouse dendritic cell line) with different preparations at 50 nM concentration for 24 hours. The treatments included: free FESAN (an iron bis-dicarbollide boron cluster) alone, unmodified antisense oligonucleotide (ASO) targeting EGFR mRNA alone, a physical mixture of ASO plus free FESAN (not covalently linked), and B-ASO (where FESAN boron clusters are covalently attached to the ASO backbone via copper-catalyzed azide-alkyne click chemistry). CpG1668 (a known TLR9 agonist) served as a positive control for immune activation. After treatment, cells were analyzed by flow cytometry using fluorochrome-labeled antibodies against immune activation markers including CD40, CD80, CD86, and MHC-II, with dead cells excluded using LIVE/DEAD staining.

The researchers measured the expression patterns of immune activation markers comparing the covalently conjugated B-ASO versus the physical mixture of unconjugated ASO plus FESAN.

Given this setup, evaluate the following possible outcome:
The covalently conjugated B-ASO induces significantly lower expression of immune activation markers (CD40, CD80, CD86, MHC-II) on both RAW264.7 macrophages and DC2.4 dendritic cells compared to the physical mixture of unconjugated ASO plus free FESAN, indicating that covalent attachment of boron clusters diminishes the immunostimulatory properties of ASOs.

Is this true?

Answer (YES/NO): NO